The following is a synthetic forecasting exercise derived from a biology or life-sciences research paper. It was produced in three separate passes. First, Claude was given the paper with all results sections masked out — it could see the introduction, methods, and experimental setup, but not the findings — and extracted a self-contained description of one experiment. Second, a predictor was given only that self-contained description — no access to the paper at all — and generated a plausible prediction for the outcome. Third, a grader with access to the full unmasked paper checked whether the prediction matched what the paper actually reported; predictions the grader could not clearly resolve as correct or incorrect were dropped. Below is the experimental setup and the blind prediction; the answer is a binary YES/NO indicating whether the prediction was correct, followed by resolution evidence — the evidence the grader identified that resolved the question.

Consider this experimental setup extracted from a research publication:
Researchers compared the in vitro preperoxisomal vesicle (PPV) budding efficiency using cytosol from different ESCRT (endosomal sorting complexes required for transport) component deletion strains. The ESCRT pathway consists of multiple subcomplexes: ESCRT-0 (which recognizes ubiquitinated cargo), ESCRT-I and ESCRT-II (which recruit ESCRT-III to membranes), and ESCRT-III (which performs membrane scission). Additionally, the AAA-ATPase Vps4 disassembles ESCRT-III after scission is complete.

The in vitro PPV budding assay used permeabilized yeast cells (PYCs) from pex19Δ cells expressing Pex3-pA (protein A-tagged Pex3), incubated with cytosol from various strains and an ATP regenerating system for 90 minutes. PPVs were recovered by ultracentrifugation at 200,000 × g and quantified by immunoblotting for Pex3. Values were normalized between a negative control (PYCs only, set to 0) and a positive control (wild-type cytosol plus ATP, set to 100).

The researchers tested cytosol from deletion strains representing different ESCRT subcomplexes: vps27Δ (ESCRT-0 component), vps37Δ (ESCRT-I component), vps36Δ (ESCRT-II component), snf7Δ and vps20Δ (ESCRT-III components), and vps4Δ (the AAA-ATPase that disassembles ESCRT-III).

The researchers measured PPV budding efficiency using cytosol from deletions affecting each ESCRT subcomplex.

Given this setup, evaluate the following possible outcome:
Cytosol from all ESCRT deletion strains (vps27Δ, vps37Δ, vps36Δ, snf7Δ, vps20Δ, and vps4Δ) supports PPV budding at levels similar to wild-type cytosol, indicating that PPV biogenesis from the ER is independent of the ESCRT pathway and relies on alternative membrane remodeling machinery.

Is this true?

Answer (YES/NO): NO